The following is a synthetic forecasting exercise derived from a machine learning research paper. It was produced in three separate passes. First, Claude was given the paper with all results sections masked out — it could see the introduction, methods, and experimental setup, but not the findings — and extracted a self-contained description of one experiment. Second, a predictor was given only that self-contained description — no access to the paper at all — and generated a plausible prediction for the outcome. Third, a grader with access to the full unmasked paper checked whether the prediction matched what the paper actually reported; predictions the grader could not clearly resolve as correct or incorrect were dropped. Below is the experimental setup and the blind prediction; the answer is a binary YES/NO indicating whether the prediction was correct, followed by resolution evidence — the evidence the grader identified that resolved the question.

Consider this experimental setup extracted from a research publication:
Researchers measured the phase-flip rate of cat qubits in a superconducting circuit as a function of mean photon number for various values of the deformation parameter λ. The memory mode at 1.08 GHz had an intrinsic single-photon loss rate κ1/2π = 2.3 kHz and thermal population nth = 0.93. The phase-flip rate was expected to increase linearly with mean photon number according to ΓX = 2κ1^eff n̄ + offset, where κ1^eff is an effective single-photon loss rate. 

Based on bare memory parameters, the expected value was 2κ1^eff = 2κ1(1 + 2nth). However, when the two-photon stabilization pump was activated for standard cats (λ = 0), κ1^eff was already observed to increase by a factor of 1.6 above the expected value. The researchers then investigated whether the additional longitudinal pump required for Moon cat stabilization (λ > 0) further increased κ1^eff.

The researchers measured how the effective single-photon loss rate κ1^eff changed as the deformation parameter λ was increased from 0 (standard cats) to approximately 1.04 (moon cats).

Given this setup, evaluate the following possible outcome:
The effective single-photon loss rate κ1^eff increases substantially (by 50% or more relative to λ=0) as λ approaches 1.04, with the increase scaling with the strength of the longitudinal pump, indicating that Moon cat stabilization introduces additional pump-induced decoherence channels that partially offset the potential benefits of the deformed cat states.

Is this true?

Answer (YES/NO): NO